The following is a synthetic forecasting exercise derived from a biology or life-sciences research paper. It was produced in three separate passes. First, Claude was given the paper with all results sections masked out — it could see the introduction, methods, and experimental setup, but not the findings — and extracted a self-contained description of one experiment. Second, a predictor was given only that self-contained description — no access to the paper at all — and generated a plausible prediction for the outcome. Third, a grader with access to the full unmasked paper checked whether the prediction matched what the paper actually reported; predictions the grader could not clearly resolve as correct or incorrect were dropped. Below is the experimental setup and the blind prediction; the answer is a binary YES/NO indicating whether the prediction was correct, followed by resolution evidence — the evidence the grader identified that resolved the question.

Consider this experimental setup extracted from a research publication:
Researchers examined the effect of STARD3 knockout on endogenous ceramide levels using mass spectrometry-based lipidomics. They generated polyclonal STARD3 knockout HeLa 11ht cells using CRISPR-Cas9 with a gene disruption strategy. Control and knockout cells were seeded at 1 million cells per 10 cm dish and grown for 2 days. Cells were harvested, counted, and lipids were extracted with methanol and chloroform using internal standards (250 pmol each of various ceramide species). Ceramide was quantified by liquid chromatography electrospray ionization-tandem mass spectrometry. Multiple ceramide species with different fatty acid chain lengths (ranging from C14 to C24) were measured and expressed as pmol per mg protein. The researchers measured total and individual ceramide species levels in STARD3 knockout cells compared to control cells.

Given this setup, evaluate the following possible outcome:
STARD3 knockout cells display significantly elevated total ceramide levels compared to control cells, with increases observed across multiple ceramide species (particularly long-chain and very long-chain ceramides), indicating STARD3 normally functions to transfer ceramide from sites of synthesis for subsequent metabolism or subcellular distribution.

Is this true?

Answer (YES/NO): NO